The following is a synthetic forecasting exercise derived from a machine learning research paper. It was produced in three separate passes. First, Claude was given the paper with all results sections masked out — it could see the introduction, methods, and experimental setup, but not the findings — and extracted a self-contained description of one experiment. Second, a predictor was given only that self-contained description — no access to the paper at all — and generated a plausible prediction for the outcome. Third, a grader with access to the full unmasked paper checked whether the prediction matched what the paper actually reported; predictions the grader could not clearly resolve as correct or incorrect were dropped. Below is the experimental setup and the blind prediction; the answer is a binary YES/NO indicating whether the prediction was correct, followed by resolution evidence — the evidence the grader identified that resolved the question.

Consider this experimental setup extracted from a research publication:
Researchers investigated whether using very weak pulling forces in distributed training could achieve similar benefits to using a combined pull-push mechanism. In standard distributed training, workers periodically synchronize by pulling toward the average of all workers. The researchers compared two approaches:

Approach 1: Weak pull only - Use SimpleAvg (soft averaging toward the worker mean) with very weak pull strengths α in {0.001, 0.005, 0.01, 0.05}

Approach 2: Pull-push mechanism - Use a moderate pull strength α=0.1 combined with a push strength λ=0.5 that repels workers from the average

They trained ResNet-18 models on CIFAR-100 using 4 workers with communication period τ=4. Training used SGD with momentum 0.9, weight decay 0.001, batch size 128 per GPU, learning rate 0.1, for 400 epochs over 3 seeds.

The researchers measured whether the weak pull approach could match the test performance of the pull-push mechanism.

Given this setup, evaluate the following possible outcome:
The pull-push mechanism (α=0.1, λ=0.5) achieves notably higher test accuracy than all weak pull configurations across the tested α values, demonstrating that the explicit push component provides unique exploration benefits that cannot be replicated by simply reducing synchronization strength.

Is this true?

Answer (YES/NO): YES